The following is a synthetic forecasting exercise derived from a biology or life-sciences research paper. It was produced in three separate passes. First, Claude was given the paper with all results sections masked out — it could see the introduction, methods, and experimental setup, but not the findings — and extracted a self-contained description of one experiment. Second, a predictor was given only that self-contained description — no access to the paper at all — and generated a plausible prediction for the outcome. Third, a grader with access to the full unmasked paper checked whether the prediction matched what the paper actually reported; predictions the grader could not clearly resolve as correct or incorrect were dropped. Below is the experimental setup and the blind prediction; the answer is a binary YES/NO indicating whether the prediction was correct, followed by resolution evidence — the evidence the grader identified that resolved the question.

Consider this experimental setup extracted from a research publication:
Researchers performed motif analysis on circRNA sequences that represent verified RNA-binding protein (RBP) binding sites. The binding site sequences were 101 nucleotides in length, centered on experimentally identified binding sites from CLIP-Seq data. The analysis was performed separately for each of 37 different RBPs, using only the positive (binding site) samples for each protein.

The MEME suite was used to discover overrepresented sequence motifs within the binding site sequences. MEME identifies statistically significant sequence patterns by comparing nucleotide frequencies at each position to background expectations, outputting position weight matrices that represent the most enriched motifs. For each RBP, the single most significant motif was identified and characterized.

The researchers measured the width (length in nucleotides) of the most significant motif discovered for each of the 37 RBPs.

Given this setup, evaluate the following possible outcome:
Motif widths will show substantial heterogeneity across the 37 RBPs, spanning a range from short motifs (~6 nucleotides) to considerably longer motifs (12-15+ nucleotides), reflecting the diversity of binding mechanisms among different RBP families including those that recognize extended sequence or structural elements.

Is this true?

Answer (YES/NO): NO